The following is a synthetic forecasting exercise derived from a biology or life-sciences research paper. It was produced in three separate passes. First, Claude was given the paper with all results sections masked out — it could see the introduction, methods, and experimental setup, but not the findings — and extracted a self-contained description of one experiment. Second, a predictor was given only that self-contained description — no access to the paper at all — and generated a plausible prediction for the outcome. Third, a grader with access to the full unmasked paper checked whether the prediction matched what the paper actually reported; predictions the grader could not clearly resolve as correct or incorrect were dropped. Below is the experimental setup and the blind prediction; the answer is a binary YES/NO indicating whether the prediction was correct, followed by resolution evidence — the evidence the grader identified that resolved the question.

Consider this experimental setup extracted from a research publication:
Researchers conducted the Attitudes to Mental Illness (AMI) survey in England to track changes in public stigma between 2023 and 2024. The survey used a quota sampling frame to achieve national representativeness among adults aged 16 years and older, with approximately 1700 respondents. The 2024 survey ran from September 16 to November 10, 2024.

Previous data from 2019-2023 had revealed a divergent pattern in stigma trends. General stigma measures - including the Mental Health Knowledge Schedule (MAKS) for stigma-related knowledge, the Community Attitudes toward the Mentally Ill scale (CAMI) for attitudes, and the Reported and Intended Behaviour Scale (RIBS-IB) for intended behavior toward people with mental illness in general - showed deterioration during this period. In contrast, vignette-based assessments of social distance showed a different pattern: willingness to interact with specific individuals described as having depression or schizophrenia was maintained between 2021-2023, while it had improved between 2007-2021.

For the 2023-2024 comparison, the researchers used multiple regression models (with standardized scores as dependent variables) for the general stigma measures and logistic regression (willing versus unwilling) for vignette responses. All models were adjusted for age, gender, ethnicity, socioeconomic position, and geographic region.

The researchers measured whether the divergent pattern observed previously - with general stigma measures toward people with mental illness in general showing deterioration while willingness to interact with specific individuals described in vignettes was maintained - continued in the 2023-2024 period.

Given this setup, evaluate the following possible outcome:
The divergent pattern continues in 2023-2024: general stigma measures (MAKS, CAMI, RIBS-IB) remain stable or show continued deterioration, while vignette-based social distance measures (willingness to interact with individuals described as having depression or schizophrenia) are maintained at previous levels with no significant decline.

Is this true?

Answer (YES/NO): YES